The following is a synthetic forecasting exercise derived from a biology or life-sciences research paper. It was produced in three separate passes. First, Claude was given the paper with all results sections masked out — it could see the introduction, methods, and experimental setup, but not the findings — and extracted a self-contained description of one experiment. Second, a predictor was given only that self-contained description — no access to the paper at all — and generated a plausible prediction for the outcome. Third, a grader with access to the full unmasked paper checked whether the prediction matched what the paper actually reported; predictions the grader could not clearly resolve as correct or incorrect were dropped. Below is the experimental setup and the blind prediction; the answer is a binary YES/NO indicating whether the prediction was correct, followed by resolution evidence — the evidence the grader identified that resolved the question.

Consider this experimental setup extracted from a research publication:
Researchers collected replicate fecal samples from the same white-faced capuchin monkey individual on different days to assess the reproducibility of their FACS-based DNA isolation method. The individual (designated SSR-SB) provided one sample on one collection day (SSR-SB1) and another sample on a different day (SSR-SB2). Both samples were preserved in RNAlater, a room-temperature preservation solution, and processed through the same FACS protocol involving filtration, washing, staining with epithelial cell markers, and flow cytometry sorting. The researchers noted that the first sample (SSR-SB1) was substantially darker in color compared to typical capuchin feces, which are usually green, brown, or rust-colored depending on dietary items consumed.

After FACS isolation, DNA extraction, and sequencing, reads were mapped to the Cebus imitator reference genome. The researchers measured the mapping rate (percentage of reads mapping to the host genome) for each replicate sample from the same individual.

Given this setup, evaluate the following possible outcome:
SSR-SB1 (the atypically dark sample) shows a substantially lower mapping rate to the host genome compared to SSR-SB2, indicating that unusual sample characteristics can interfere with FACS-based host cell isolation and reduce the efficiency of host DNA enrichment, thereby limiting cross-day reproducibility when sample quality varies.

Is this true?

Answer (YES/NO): YES